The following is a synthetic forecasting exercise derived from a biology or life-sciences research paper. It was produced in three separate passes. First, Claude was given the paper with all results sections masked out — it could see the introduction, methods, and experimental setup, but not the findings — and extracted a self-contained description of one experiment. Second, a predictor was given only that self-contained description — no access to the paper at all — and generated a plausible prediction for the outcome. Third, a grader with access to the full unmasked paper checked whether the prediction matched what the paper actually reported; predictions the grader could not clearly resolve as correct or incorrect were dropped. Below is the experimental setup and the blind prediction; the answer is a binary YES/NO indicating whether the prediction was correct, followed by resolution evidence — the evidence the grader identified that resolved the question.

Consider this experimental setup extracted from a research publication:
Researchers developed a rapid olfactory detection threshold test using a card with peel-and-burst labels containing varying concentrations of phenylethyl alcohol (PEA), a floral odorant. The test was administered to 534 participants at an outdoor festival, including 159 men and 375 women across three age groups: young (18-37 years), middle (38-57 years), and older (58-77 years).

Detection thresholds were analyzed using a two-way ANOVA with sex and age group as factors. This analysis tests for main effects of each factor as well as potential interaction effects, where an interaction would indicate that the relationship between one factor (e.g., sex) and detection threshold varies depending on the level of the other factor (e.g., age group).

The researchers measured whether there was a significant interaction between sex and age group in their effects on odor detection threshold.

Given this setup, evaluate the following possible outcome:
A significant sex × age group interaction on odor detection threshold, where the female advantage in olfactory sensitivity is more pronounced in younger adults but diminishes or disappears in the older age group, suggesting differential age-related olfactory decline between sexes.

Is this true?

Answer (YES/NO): NO